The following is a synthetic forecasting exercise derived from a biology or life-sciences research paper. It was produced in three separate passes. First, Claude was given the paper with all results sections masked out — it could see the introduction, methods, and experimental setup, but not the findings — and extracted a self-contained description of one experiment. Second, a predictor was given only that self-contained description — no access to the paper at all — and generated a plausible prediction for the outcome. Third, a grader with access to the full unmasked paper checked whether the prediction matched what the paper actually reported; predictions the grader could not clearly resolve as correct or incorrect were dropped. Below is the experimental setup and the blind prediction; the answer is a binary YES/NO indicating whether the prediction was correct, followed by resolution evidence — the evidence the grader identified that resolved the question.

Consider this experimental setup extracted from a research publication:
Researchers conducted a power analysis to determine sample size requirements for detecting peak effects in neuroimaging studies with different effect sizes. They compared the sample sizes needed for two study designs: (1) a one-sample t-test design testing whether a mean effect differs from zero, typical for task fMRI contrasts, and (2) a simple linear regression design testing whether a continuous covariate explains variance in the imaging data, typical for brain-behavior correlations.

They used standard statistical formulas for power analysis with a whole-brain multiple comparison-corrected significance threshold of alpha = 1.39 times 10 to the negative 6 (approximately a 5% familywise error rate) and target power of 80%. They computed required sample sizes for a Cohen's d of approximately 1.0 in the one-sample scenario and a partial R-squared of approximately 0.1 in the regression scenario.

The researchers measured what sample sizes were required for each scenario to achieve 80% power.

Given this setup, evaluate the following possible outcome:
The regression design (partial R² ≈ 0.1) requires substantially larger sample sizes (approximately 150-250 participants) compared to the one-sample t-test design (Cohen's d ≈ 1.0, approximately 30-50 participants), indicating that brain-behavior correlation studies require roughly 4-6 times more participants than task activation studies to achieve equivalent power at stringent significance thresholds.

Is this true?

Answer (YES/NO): NO